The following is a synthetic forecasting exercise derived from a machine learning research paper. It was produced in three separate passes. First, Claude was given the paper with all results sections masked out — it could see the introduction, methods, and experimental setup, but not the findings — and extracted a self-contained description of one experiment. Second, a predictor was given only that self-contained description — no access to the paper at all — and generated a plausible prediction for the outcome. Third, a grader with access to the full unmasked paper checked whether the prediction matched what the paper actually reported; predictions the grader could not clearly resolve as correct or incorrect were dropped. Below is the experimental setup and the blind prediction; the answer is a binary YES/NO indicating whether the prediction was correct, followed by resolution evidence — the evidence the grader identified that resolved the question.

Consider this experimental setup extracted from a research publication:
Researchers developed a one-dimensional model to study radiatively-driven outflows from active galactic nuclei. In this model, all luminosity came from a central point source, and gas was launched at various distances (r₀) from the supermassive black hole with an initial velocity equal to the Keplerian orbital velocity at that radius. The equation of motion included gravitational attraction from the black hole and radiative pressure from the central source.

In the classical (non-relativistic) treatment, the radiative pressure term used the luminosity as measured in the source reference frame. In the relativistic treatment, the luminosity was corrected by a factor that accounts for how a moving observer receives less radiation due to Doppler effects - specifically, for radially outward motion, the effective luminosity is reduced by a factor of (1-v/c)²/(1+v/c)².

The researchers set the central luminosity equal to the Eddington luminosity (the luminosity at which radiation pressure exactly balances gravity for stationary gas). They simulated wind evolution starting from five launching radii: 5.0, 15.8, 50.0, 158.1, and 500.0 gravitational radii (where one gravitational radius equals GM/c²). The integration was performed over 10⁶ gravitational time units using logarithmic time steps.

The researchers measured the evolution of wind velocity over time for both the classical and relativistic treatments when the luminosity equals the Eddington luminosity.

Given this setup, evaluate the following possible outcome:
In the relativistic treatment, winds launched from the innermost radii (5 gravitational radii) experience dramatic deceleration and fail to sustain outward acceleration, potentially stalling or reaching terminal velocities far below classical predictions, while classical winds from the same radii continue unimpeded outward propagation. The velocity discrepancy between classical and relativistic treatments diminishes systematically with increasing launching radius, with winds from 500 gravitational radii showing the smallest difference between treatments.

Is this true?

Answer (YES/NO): YES